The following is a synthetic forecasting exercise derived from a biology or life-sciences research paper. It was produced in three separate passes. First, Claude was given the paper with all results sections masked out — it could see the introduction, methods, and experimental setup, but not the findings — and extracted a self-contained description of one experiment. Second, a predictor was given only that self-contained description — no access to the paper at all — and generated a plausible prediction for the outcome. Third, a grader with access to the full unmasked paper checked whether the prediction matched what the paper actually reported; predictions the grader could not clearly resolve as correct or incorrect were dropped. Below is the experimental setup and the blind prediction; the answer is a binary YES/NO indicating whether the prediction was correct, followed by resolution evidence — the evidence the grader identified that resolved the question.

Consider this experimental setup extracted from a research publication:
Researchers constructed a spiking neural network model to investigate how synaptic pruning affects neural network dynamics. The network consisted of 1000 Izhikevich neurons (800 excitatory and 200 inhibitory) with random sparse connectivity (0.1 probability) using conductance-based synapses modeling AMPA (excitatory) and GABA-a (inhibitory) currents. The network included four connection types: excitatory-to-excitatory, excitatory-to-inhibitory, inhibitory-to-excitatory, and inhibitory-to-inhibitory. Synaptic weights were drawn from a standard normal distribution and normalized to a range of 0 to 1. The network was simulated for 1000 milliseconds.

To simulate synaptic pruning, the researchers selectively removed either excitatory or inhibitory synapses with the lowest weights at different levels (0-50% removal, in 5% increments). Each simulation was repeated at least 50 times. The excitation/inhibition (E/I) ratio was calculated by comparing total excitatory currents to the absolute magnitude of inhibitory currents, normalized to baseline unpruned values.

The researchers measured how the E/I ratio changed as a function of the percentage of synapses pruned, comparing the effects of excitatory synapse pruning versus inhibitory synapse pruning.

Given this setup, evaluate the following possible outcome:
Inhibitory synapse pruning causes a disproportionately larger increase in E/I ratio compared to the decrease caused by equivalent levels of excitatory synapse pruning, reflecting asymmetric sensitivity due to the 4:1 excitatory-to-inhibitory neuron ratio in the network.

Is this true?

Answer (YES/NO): YES